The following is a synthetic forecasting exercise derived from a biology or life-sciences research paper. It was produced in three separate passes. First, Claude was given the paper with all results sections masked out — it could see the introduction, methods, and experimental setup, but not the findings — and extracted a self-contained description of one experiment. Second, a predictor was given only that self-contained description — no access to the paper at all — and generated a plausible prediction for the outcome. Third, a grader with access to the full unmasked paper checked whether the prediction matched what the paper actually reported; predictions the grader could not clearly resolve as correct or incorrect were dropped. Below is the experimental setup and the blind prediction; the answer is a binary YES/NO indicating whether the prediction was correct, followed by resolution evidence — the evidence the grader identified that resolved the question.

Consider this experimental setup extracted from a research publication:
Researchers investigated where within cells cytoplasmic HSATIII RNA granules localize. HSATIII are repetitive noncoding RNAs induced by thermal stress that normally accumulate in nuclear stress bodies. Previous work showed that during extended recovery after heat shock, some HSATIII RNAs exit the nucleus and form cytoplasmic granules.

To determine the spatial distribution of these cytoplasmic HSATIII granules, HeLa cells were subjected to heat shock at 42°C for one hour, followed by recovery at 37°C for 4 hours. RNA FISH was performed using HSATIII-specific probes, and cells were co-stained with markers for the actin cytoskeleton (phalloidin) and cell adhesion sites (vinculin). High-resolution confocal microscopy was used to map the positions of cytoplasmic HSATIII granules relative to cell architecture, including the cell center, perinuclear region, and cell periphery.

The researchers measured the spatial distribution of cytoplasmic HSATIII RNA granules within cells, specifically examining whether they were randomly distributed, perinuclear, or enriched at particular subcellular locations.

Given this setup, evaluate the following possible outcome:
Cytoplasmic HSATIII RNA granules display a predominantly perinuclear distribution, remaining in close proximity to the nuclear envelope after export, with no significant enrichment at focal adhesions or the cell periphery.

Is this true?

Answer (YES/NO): NO